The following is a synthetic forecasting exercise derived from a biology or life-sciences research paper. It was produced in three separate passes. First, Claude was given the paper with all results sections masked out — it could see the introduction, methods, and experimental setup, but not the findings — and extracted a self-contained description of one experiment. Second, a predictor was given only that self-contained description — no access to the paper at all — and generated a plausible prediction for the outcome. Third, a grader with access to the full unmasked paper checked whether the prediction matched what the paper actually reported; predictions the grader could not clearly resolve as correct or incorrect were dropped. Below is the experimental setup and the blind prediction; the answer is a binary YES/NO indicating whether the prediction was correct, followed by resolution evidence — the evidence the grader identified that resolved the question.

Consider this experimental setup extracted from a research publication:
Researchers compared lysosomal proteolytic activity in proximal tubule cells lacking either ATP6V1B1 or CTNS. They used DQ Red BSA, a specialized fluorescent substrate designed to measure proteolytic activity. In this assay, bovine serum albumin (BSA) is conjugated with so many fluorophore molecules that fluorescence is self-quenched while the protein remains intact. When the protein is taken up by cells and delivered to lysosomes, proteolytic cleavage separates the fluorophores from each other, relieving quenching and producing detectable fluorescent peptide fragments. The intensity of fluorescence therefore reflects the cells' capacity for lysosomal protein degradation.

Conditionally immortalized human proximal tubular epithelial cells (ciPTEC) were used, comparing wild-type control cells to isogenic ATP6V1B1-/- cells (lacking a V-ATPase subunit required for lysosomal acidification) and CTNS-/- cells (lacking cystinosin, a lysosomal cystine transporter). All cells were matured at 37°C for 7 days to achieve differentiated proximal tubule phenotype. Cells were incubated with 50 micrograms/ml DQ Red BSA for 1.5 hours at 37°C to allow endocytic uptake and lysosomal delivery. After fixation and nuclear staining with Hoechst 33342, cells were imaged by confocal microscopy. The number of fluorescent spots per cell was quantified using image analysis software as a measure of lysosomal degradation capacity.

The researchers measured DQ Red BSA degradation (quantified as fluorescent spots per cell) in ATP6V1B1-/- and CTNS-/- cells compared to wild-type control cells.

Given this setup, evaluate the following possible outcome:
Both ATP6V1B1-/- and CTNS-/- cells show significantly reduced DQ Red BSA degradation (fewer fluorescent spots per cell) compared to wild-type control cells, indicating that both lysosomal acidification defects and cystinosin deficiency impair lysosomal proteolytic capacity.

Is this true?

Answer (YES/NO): NO